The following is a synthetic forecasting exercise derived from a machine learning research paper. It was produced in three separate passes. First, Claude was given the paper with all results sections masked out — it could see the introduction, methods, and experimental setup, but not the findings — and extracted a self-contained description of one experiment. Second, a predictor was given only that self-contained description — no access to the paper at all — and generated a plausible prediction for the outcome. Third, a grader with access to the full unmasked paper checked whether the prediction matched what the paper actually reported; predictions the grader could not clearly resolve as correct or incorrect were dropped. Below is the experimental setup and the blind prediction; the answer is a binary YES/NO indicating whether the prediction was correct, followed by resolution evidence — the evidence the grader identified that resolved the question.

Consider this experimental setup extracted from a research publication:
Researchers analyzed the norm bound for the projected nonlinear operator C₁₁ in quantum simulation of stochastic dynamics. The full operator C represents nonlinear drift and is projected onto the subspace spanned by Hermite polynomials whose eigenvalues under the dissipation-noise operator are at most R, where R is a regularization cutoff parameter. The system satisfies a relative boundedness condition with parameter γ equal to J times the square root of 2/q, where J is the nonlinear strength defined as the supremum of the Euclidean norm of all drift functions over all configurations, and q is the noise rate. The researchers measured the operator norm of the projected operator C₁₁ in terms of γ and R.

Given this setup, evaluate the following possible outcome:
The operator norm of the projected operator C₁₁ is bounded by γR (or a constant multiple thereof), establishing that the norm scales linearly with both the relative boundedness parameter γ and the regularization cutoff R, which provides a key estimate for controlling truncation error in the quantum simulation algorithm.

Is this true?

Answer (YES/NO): NO